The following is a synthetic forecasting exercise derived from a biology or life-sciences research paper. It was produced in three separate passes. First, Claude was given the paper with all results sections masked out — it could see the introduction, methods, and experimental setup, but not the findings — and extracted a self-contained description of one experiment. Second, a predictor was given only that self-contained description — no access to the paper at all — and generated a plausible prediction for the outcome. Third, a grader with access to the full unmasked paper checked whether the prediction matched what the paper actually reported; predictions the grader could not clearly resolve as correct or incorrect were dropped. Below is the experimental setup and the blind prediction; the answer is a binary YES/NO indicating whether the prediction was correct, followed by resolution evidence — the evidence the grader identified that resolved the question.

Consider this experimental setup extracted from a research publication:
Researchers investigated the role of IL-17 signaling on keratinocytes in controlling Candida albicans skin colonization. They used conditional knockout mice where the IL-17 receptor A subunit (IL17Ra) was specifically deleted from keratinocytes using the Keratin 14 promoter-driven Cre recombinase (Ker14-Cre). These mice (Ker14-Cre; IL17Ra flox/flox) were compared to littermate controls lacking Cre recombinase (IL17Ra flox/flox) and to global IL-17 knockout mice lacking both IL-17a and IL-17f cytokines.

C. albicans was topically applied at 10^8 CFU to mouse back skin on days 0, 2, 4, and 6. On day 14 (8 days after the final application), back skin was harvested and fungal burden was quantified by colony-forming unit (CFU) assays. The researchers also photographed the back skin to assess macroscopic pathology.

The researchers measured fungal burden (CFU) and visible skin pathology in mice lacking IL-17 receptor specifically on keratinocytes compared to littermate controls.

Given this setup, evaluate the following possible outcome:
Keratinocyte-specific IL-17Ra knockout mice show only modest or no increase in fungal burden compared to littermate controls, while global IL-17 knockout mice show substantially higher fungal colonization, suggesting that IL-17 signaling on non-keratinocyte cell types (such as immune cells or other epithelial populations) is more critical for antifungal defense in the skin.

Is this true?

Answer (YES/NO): NO